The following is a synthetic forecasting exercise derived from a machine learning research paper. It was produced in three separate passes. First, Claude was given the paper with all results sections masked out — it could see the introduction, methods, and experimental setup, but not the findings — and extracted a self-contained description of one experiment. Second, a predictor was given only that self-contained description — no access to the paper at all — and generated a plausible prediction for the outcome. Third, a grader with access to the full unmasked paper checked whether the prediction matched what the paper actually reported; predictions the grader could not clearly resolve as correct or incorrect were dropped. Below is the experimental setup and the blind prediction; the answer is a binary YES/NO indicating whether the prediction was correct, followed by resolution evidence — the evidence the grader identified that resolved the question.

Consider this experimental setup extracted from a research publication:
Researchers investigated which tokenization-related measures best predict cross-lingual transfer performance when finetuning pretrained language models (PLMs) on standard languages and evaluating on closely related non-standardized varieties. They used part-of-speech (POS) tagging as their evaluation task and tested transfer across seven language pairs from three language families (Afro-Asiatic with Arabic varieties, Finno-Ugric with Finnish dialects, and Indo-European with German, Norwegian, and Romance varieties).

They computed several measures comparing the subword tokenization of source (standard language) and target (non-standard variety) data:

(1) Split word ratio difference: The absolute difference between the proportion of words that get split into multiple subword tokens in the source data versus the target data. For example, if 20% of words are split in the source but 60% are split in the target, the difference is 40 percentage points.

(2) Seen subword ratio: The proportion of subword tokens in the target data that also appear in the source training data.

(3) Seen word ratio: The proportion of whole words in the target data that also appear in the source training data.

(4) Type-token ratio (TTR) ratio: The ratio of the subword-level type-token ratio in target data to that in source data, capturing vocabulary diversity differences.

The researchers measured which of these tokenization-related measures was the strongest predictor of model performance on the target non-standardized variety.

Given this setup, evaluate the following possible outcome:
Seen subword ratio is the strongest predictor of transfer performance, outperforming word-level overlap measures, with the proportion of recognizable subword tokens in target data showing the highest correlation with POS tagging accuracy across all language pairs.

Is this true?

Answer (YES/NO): NO